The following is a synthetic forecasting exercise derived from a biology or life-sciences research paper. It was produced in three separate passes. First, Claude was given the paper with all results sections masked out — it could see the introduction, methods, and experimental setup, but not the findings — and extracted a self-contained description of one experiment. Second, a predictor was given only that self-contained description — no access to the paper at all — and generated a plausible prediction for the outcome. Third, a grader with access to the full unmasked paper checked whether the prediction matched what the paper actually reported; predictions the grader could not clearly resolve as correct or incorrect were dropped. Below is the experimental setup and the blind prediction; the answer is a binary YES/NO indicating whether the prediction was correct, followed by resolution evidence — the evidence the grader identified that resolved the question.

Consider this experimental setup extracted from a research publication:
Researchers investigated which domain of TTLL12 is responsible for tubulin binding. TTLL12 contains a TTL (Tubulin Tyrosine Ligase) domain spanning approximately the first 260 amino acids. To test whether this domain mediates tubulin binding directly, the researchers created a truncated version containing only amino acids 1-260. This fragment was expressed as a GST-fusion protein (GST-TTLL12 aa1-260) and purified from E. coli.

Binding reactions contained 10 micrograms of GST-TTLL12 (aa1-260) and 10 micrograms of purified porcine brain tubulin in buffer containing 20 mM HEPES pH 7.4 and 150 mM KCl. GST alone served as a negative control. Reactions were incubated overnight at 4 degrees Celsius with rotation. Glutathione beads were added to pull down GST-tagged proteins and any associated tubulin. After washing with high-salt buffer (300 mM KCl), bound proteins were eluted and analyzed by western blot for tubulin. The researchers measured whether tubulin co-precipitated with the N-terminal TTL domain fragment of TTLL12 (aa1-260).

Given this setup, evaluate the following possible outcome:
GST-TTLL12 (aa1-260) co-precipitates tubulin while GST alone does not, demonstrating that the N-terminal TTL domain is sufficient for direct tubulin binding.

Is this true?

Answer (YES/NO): NO